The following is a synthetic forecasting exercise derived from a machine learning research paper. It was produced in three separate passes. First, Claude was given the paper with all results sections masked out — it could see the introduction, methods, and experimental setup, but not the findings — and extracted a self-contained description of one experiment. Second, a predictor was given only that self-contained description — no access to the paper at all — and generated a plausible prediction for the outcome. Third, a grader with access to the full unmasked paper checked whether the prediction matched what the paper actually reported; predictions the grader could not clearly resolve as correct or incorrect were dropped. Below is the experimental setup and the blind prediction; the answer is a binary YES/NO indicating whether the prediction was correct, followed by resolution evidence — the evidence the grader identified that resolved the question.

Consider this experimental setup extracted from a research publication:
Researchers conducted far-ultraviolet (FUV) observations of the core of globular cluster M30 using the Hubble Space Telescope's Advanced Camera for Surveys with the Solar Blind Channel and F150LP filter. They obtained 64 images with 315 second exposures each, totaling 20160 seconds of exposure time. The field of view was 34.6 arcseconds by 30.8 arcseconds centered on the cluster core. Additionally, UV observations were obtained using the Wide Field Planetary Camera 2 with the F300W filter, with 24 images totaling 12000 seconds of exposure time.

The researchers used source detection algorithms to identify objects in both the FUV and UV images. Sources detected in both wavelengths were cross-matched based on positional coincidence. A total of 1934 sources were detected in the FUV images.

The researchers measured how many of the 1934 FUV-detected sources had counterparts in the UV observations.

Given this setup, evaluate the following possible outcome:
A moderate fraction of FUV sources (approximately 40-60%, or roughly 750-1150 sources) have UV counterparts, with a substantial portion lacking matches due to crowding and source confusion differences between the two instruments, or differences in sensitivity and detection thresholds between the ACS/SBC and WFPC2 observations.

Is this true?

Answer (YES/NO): NO